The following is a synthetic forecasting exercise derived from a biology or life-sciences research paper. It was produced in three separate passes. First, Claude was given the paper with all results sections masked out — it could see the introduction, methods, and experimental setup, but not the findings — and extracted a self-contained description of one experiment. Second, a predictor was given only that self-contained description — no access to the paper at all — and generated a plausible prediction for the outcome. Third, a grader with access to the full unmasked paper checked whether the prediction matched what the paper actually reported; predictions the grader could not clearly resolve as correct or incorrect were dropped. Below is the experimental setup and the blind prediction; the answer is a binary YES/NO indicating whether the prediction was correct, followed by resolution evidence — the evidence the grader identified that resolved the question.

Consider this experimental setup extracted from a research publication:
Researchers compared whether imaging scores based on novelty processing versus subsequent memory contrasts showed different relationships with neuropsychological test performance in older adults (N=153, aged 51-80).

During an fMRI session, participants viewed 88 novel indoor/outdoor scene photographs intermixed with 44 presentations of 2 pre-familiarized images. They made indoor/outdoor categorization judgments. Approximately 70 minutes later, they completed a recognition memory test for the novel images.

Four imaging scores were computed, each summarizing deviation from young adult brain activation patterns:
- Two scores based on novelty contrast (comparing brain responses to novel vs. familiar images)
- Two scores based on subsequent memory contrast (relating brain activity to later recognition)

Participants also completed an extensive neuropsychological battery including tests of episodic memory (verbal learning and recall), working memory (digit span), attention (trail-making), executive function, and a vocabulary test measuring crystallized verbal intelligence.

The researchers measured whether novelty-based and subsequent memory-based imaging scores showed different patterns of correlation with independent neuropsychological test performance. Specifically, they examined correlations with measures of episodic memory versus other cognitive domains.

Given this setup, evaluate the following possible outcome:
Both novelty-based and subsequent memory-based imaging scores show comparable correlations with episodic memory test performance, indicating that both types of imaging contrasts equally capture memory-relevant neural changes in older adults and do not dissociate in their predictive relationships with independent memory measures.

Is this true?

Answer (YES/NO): NO